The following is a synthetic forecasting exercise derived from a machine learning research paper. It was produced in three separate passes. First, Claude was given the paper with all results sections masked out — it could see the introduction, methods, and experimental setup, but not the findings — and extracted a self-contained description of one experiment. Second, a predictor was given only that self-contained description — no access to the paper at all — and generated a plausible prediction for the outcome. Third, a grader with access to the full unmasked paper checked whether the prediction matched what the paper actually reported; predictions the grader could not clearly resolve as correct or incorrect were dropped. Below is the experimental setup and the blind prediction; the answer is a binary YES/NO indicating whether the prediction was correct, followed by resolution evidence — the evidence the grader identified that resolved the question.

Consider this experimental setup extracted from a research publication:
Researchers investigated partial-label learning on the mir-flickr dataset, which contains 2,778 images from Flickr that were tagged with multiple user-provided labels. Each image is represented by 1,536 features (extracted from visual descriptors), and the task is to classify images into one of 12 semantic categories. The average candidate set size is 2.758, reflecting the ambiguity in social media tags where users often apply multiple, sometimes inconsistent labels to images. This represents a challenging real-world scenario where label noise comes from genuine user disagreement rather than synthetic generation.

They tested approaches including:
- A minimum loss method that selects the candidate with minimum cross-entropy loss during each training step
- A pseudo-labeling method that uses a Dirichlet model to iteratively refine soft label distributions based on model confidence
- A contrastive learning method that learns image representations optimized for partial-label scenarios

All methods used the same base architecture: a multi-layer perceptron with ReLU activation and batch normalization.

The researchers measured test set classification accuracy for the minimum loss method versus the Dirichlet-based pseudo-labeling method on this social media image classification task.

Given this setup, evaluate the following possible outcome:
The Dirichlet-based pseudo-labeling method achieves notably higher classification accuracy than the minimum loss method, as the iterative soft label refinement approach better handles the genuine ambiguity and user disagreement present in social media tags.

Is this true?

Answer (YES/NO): NO